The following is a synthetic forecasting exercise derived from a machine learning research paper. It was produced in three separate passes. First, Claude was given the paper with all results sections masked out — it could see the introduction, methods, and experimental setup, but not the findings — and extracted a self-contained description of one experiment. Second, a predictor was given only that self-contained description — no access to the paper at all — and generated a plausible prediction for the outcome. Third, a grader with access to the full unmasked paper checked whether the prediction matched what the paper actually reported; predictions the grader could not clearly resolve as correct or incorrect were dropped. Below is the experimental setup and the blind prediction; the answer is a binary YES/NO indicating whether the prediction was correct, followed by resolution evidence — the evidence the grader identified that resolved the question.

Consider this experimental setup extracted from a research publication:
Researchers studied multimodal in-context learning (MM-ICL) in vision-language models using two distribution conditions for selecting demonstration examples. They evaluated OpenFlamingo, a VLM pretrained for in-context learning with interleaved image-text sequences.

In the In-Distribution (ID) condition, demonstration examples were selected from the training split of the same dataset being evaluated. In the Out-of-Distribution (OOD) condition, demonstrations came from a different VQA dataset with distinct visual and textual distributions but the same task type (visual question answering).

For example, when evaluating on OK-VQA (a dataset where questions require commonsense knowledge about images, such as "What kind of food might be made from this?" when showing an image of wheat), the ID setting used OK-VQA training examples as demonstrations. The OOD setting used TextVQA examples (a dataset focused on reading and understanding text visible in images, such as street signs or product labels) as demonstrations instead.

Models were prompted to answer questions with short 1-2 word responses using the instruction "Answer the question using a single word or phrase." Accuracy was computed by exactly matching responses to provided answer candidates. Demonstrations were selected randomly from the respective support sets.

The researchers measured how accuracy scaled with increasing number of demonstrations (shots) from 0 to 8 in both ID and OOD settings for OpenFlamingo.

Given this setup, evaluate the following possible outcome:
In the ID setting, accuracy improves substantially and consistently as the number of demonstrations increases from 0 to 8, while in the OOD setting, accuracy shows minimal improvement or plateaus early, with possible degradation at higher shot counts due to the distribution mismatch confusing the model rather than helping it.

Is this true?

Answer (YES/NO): YES